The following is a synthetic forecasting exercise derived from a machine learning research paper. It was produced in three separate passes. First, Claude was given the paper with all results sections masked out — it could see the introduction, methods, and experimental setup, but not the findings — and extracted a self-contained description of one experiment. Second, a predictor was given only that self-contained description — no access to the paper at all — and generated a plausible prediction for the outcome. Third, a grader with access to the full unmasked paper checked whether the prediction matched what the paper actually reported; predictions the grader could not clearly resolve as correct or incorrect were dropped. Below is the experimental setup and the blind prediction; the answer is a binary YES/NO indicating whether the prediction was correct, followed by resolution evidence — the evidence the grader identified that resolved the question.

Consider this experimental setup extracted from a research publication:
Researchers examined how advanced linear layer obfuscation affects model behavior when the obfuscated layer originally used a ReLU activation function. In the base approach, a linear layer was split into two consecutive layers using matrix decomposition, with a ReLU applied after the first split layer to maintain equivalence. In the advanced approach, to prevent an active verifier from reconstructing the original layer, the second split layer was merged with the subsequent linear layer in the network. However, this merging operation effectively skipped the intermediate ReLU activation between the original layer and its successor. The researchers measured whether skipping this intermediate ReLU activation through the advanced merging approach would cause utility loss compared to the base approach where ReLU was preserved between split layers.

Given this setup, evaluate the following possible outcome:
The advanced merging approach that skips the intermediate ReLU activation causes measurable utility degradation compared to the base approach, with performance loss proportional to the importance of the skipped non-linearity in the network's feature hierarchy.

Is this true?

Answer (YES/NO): NO